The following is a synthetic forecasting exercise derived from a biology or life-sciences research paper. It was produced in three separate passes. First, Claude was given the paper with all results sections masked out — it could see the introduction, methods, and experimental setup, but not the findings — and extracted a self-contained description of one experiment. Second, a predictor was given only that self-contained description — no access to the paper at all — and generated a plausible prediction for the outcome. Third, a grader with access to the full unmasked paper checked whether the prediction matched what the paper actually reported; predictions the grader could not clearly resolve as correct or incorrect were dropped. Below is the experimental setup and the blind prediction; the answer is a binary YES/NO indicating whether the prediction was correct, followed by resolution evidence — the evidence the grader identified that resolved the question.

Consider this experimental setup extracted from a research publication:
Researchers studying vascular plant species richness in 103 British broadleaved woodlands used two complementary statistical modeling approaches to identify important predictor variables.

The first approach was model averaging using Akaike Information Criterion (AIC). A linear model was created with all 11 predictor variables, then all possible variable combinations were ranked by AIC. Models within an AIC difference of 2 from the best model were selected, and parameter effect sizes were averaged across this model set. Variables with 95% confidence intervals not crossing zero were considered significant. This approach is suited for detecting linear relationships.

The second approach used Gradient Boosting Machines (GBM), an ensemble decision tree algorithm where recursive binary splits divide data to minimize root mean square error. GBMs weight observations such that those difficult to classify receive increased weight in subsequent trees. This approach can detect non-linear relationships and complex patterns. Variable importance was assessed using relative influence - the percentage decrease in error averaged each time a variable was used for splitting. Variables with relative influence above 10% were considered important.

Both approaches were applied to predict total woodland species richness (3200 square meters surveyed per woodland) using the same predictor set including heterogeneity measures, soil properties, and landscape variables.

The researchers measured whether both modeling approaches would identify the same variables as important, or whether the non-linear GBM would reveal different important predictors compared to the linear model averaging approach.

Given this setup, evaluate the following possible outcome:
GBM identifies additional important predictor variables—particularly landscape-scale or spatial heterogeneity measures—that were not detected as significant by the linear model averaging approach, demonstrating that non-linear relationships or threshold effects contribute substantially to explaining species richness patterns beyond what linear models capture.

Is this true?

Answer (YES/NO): NO